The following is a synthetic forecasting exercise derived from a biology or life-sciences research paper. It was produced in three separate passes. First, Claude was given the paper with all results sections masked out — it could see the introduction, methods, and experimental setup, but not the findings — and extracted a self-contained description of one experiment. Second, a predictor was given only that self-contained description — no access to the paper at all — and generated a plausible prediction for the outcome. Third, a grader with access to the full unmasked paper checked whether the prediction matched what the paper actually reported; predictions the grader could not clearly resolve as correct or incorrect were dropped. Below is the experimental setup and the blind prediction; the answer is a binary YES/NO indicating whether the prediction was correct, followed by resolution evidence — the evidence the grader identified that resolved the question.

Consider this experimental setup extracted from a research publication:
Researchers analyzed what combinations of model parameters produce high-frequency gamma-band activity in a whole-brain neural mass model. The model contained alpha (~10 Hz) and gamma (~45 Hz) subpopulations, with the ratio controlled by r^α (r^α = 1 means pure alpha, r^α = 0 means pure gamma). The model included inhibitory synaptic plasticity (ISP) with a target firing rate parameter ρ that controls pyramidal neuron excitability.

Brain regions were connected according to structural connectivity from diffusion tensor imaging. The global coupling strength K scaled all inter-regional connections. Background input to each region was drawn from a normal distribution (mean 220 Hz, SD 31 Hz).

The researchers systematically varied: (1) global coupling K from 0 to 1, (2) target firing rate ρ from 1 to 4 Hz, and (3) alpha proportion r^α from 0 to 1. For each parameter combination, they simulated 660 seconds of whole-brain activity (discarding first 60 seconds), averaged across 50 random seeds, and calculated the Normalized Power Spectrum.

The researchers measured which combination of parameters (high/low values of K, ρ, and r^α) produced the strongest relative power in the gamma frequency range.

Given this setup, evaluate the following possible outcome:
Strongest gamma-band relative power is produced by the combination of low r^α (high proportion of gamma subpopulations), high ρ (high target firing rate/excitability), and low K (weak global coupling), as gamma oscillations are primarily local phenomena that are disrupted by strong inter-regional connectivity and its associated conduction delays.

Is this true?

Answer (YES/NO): YES